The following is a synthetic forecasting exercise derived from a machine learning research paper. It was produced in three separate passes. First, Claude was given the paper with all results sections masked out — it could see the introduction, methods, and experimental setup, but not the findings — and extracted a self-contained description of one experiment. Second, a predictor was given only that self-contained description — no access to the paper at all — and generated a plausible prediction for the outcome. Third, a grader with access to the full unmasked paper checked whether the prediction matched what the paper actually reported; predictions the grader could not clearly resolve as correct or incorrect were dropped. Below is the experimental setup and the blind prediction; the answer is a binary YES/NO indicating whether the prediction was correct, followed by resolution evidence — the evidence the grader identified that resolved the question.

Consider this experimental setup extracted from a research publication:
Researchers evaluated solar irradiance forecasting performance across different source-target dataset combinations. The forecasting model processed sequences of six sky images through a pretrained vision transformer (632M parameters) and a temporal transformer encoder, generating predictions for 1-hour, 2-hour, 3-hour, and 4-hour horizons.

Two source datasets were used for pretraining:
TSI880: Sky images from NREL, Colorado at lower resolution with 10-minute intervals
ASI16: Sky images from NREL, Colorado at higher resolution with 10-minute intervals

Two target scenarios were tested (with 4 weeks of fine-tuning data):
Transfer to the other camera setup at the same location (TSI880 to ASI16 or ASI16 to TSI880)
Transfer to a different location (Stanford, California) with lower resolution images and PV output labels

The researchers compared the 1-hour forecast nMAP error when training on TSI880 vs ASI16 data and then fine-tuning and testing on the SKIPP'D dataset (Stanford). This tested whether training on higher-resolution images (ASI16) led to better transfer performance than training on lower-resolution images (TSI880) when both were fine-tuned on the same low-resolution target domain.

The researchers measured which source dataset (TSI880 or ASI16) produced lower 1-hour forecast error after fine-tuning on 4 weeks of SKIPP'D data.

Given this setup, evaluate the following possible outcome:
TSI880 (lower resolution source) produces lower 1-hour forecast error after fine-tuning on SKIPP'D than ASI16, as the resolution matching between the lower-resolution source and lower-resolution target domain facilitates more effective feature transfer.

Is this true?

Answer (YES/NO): NO